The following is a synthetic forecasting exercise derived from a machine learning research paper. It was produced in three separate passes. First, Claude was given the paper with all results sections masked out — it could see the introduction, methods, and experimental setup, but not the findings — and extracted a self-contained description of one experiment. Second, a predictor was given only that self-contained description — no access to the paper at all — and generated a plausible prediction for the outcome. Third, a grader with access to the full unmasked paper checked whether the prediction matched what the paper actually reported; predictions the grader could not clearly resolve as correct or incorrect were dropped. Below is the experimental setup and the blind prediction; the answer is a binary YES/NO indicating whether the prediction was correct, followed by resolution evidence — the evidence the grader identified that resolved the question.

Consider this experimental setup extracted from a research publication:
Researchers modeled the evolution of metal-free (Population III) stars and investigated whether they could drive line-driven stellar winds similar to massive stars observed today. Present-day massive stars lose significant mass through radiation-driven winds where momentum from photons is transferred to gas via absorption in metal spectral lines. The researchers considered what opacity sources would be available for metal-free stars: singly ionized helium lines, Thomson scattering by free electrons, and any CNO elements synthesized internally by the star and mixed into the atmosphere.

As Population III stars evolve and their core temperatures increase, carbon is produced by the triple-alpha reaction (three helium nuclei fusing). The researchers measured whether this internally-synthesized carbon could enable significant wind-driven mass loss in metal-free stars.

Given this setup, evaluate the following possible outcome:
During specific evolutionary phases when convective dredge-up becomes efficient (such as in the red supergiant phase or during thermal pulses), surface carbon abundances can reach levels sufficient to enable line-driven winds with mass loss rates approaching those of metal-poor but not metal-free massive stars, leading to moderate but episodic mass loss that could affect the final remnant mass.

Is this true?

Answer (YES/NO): NO